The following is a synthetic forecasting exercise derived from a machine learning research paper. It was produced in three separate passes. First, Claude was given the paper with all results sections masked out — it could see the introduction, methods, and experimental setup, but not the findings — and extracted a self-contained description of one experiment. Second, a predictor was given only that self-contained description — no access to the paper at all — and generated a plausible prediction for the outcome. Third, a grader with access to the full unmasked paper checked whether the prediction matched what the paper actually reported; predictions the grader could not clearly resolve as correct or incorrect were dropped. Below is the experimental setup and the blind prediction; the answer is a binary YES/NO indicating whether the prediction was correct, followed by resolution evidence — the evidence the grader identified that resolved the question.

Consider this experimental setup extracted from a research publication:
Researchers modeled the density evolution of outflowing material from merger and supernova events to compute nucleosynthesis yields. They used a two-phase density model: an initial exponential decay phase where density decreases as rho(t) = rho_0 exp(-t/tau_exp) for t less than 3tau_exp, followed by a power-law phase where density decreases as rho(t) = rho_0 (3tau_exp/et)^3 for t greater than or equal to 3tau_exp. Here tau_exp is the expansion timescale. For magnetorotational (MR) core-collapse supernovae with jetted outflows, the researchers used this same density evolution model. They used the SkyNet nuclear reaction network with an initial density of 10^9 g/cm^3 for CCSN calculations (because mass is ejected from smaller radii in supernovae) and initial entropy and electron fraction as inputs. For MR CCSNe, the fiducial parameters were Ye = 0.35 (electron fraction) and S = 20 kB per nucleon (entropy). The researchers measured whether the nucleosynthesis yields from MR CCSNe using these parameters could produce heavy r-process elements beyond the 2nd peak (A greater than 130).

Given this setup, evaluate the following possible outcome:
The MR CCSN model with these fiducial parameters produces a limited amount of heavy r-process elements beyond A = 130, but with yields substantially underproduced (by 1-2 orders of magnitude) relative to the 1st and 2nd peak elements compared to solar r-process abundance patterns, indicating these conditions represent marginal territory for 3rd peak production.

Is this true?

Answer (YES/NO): NO